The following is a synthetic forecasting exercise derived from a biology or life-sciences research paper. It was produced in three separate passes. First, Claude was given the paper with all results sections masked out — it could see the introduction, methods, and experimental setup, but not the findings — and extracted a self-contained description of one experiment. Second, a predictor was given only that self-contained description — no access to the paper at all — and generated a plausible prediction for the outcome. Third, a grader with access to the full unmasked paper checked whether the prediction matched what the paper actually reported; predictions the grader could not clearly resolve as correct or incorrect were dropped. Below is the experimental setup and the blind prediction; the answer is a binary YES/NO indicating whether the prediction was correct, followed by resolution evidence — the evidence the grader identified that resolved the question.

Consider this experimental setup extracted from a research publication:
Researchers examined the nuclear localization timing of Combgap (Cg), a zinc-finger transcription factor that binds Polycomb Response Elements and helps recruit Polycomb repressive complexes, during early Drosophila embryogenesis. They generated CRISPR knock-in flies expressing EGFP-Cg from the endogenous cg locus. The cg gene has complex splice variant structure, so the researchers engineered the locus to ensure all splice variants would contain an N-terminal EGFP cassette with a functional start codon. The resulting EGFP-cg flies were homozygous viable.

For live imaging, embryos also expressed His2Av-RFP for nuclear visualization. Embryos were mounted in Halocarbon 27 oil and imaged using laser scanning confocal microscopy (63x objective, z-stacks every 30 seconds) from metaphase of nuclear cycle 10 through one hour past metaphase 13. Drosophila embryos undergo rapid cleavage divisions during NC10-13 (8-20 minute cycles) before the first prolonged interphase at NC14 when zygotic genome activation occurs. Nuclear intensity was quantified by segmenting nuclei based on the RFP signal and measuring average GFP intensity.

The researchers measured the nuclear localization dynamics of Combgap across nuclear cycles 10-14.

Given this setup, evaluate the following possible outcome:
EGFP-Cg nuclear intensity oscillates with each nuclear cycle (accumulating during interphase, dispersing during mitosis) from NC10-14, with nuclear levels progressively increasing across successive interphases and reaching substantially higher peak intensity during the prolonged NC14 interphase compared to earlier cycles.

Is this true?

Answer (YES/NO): NO